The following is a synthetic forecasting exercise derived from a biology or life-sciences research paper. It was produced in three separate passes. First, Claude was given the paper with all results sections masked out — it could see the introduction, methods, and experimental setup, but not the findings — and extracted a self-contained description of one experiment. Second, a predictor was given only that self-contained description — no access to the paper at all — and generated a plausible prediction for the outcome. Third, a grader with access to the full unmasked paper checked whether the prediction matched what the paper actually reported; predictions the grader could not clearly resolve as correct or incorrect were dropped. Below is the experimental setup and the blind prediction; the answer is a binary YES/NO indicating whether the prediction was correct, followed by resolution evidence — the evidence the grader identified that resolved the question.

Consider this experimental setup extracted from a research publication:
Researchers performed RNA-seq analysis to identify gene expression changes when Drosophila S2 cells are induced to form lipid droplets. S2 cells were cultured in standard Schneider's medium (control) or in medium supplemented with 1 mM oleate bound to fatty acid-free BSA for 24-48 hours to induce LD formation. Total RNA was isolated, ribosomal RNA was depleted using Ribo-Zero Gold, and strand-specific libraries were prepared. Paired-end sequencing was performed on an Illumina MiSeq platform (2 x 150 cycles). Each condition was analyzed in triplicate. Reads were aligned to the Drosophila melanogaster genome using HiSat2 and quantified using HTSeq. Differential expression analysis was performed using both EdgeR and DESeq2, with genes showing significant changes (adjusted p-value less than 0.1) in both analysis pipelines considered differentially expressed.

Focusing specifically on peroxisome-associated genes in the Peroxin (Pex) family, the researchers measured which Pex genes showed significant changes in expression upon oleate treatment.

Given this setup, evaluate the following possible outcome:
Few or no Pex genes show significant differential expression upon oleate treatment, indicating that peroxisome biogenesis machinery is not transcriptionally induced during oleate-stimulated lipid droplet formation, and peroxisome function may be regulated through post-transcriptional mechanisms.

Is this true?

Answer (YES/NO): YES